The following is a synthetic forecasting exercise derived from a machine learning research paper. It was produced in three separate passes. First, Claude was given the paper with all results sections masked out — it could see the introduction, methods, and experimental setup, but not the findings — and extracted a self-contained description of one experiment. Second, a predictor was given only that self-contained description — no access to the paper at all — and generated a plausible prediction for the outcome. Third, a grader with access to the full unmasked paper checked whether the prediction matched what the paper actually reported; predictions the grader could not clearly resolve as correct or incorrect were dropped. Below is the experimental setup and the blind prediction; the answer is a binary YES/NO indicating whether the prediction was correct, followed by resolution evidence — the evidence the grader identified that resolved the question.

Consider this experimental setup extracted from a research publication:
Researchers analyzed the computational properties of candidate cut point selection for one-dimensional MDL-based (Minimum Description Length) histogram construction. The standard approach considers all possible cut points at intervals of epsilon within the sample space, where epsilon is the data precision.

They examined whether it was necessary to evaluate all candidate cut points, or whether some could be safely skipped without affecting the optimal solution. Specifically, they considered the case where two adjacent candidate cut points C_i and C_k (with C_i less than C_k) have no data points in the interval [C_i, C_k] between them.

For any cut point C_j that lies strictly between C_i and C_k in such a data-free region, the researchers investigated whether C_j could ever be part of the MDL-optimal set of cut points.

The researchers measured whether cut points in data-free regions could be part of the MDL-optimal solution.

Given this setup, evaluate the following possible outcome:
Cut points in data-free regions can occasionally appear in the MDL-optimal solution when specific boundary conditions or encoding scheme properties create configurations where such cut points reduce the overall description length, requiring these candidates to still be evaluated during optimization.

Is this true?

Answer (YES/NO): NO